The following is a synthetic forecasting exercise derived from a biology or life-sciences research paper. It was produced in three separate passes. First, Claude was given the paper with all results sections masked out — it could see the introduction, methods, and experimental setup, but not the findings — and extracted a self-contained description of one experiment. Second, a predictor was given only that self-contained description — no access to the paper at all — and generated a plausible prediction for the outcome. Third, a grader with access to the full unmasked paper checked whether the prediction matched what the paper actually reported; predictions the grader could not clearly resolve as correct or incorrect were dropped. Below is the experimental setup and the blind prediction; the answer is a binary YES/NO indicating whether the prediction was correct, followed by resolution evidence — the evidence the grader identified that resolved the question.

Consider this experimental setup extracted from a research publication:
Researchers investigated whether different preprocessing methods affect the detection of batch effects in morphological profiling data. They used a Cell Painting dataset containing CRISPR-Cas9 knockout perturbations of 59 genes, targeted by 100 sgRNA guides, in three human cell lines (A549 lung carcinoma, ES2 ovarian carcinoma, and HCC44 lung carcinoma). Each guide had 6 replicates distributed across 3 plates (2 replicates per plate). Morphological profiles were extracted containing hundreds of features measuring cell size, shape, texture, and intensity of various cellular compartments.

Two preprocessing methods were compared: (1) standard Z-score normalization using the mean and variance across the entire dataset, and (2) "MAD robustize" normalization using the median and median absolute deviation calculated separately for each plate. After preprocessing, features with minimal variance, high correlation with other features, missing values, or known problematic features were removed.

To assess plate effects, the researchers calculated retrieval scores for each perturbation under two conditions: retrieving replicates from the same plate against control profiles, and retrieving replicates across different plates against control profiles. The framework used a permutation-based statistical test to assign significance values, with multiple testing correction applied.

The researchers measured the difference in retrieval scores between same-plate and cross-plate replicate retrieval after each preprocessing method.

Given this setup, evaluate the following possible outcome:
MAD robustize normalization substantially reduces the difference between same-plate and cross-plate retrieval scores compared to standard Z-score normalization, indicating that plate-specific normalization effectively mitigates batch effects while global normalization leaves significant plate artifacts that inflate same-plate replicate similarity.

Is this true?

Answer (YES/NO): YES